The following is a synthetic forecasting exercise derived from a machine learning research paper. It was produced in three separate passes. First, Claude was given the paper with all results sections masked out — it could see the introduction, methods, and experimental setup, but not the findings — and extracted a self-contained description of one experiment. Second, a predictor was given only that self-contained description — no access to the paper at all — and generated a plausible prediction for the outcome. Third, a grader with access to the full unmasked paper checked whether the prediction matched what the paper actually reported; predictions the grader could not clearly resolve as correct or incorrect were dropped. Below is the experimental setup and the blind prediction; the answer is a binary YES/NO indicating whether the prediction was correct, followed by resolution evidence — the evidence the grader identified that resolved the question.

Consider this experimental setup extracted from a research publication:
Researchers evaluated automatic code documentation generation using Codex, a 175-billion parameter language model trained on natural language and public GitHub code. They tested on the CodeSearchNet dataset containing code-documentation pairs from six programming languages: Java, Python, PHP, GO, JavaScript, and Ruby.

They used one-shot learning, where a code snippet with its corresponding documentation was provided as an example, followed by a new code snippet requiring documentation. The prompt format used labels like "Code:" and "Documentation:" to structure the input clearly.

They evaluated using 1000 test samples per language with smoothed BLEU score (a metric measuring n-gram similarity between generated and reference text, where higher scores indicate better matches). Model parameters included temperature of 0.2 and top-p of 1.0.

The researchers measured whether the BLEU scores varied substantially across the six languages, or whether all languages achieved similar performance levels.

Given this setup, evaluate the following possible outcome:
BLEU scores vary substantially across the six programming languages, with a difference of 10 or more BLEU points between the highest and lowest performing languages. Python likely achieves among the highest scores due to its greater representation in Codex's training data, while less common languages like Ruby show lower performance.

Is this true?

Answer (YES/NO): NO